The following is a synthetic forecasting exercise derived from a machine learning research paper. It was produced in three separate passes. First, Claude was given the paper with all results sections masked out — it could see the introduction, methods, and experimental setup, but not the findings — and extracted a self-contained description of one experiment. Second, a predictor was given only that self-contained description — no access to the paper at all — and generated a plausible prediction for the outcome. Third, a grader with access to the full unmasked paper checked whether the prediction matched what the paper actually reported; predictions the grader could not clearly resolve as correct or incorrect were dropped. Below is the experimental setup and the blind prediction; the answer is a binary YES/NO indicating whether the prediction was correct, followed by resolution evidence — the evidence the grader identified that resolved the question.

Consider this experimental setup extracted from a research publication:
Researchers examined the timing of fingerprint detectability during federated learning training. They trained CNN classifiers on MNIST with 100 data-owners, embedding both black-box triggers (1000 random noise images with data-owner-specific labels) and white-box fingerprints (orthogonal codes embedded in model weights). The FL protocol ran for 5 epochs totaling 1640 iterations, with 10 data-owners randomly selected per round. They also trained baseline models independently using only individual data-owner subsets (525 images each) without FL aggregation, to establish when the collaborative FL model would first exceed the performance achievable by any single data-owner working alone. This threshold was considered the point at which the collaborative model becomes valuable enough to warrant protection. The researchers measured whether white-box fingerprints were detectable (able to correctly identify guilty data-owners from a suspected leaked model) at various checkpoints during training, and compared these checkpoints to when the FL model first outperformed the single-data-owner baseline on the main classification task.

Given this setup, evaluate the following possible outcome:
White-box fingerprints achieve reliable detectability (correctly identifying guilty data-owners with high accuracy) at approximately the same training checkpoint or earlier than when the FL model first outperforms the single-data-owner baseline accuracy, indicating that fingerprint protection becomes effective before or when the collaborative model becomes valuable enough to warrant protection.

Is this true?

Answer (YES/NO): YES